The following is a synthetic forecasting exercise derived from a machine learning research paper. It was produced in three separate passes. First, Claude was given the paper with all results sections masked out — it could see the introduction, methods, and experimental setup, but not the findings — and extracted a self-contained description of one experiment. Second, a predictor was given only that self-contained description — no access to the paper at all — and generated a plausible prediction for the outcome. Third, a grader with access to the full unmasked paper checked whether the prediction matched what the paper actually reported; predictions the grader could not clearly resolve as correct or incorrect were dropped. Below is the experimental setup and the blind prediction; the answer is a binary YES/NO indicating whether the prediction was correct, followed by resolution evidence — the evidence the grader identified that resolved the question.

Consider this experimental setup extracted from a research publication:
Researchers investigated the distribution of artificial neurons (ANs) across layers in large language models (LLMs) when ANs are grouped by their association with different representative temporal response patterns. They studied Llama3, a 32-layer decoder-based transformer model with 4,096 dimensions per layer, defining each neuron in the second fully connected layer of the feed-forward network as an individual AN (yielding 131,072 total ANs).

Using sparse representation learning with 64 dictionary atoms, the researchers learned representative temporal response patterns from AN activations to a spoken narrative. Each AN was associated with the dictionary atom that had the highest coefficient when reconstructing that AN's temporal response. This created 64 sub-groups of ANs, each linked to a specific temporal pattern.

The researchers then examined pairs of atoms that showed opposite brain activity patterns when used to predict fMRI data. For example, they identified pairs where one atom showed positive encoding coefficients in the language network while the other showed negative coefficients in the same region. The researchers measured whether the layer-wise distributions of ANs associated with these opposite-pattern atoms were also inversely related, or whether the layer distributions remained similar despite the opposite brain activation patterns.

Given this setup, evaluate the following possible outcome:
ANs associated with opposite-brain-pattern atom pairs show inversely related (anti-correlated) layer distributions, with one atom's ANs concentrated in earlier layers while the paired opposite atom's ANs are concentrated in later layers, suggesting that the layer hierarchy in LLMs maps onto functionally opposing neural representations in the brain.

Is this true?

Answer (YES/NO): NO